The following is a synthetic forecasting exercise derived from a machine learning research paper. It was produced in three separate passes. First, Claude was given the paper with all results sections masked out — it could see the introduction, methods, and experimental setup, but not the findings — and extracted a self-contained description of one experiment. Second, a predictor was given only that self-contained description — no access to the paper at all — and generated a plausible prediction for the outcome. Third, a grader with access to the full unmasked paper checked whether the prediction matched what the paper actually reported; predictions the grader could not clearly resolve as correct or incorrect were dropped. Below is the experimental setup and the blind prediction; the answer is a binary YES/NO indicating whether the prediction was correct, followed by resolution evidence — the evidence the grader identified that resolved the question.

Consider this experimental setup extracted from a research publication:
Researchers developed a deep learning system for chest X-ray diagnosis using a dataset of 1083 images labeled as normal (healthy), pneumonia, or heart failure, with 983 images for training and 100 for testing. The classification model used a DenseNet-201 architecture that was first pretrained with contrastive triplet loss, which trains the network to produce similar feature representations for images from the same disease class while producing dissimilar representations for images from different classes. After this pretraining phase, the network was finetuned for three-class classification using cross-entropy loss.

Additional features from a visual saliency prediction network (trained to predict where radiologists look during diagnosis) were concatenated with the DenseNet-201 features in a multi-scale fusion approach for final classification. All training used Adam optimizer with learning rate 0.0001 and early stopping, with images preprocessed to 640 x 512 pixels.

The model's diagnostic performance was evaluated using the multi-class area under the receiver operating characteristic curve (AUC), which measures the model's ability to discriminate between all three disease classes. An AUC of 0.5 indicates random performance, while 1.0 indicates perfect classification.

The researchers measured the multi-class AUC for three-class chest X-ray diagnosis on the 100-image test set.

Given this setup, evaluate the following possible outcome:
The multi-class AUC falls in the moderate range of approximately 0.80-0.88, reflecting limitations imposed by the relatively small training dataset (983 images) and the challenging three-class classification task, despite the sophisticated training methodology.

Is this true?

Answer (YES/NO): NO